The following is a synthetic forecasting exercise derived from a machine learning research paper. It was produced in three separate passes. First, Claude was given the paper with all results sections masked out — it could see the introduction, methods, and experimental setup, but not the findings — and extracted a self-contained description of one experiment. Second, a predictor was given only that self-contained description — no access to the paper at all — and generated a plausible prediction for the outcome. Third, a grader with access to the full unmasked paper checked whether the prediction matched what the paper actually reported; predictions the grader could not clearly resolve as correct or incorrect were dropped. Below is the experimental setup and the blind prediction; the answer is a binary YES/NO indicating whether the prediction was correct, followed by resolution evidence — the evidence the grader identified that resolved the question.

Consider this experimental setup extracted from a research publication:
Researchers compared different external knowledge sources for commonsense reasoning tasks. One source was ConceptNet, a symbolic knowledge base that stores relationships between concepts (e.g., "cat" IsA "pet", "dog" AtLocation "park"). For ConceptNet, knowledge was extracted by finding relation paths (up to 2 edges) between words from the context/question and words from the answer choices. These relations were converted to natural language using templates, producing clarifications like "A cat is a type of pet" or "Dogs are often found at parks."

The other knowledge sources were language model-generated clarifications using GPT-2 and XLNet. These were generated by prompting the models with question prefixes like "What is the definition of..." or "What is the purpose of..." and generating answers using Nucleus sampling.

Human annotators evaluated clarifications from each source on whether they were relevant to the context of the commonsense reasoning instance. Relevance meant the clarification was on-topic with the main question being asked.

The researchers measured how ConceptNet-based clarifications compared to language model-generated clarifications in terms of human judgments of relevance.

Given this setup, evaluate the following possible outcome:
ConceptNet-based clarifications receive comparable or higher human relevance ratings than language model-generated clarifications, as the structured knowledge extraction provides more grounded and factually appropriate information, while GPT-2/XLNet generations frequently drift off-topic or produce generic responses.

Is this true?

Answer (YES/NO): NO